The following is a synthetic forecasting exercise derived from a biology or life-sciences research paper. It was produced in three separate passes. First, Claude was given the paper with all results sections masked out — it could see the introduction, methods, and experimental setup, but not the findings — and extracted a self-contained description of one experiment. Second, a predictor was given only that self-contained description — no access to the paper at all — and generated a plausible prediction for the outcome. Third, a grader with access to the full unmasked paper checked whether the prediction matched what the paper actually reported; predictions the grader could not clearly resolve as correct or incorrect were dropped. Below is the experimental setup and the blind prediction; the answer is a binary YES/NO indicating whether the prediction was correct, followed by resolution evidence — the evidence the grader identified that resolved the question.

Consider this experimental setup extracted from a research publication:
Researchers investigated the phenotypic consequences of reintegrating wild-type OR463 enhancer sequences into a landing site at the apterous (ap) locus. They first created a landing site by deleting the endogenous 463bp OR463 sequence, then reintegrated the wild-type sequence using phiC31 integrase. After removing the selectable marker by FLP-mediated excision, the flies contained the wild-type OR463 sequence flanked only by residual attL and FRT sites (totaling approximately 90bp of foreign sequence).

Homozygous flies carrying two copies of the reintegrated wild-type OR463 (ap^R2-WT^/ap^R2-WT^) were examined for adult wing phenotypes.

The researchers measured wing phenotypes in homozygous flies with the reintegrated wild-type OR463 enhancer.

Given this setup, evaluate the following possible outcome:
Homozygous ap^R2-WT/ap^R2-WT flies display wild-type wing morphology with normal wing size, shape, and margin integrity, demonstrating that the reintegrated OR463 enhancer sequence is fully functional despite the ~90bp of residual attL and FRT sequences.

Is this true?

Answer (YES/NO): NO